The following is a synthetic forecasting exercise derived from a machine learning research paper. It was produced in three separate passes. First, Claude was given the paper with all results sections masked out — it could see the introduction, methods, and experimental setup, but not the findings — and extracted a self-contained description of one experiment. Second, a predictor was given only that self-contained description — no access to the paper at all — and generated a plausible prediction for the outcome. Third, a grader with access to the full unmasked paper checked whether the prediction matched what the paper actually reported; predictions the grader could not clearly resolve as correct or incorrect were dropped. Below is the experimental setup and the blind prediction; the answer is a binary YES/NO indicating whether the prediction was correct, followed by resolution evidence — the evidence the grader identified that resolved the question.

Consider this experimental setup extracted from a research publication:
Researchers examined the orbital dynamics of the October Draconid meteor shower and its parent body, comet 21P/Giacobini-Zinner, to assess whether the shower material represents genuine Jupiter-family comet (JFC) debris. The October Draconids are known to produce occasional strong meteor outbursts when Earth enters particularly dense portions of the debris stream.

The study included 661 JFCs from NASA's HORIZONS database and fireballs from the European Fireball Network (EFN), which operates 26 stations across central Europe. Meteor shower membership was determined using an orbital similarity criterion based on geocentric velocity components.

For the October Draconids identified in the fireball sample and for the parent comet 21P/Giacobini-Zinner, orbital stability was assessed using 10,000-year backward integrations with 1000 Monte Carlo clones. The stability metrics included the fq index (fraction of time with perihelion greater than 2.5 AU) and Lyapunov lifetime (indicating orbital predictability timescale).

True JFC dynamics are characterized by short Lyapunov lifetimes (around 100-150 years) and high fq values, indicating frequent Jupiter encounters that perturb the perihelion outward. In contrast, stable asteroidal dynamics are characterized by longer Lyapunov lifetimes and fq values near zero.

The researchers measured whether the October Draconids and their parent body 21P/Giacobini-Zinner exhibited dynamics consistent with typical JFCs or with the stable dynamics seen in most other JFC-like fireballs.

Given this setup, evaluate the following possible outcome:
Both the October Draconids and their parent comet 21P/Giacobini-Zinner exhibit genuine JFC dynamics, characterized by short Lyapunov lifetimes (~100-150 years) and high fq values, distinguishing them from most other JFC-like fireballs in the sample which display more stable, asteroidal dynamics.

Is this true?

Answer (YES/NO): YES